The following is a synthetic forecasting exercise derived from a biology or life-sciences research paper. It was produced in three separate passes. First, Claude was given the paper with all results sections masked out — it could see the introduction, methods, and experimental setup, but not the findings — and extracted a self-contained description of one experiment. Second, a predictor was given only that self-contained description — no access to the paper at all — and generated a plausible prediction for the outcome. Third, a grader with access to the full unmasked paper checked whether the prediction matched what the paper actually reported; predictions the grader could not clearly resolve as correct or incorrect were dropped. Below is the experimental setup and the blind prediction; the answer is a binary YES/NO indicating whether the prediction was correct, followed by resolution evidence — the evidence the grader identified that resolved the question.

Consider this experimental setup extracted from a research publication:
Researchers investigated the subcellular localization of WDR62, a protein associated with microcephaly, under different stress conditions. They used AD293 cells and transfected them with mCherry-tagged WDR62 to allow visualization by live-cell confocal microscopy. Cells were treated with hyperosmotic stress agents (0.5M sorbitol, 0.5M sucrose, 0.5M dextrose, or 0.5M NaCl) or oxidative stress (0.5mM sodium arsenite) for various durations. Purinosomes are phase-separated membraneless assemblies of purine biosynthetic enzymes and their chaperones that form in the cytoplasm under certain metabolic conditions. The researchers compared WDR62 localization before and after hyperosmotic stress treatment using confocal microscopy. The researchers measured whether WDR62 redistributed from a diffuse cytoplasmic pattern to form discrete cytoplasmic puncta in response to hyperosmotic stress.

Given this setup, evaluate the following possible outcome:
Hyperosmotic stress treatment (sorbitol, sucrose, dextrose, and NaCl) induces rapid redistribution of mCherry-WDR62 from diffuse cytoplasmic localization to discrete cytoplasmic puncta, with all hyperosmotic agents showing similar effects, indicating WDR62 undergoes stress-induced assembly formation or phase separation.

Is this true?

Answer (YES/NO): NO